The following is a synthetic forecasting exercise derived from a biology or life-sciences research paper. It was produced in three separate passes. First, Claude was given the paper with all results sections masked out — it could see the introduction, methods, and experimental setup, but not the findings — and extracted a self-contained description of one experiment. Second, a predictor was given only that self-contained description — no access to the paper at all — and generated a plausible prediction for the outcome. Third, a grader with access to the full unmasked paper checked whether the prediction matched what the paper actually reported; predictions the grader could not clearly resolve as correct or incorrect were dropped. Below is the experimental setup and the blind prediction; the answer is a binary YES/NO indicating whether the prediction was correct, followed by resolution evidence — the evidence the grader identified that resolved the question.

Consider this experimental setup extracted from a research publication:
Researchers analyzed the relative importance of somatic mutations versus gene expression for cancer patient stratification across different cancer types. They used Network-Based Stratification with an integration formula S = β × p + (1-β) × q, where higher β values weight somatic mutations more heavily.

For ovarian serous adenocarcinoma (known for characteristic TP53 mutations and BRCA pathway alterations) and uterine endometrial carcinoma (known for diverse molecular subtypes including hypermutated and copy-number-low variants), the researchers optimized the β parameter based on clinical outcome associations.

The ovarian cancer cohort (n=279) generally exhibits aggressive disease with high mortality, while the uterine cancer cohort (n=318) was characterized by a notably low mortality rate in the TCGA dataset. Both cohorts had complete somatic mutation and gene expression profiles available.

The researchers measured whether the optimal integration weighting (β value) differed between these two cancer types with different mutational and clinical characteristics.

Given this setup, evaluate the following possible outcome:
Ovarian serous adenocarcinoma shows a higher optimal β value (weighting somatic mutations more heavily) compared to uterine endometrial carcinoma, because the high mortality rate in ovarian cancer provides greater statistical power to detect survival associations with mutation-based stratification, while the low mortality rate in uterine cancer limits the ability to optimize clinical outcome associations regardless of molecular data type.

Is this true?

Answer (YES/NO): YES